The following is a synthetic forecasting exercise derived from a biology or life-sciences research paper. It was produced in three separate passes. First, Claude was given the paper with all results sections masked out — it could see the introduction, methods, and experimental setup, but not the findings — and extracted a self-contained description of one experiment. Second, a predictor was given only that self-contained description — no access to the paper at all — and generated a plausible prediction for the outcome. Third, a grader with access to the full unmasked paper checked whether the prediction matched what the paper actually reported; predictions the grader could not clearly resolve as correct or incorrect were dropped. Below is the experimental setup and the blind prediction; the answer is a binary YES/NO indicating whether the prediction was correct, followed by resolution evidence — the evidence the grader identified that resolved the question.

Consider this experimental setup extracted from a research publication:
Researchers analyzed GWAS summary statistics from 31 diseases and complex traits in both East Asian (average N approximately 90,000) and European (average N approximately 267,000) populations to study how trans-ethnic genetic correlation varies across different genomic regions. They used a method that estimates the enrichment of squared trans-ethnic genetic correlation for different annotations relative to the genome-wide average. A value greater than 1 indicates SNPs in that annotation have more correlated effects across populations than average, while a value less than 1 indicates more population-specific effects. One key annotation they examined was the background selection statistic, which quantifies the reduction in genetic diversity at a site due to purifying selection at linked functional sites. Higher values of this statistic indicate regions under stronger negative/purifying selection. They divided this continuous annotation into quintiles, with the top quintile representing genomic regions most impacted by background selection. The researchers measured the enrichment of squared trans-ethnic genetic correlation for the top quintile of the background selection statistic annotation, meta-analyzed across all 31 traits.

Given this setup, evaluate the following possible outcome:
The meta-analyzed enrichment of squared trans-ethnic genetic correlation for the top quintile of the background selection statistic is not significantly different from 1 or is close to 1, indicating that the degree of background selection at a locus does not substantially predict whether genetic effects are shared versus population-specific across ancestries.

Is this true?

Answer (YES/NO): NO